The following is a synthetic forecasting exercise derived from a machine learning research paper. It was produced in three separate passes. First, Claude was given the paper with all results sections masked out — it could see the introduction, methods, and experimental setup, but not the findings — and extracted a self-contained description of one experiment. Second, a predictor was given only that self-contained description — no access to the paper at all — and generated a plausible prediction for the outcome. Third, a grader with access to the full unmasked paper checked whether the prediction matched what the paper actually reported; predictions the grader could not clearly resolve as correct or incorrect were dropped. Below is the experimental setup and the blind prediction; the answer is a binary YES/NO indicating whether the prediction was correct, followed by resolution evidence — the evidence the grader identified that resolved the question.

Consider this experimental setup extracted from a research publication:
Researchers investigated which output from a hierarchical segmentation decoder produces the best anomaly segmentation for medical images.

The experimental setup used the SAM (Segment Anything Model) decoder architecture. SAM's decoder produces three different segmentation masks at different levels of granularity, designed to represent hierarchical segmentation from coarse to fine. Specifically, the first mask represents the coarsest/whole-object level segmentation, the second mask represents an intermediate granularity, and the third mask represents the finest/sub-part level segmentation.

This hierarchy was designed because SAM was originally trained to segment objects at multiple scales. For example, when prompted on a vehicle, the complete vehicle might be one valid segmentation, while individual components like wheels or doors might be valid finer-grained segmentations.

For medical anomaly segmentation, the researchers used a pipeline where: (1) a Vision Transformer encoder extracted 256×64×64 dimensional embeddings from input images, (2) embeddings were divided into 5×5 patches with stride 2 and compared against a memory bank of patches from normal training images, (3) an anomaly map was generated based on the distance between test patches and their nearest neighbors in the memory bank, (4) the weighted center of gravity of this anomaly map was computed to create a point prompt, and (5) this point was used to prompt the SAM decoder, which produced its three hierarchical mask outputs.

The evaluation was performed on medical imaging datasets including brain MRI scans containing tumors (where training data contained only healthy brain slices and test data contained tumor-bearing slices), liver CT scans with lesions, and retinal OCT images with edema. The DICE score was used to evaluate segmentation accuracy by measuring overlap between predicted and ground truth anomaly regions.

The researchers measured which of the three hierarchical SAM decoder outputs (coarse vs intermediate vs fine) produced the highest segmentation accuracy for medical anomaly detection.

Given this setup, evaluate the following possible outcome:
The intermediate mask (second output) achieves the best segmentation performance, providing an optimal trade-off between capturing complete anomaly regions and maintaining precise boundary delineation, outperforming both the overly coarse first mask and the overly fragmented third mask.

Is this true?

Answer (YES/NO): NO